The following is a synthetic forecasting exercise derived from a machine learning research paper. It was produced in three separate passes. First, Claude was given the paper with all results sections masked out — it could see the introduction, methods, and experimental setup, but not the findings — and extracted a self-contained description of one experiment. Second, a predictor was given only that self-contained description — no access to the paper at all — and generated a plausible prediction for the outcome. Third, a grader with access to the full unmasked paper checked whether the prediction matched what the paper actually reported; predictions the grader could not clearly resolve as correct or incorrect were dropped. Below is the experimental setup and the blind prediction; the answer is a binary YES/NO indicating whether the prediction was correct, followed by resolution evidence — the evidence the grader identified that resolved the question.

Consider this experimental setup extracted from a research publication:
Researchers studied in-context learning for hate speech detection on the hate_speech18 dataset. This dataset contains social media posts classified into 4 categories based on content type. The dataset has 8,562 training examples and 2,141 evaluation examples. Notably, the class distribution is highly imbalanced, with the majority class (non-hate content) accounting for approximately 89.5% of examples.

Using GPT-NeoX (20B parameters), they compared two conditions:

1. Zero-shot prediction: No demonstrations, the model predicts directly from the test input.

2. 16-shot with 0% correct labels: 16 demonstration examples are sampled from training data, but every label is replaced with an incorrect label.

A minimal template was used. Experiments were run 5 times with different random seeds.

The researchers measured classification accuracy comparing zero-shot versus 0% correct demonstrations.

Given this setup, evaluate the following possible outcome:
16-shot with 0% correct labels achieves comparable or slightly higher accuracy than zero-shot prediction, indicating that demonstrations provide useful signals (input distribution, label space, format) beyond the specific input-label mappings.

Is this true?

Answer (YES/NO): NO